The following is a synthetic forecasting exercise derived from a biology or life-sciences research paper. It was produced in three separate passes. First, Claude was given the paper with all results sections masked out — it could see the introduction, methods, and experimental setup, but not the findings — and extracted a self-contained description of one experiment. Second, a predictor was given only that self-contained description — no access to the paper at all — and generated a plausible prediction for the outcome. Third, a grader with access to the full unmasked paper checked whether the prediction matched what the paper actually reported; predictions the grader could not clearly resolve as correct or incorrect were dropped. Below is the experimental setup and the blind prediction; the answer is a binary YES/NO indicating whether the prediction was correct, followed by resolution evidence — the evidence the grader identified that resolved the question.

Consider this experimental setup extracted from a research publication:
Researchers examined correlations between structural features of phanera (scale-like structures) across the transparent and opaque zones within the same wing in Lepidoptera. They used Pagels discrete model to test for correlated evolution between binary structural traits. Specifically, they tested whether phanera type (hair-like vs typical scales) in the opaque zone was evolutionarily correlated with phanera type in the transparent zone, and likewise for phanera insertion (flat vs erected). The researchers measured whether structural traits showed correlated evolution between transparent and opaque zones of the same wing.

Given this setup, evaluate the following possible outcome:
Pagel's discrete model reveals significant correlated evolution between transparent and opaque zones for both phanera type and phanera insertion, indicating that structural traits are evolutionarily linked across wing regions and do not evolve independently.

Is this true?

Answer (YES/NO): YES